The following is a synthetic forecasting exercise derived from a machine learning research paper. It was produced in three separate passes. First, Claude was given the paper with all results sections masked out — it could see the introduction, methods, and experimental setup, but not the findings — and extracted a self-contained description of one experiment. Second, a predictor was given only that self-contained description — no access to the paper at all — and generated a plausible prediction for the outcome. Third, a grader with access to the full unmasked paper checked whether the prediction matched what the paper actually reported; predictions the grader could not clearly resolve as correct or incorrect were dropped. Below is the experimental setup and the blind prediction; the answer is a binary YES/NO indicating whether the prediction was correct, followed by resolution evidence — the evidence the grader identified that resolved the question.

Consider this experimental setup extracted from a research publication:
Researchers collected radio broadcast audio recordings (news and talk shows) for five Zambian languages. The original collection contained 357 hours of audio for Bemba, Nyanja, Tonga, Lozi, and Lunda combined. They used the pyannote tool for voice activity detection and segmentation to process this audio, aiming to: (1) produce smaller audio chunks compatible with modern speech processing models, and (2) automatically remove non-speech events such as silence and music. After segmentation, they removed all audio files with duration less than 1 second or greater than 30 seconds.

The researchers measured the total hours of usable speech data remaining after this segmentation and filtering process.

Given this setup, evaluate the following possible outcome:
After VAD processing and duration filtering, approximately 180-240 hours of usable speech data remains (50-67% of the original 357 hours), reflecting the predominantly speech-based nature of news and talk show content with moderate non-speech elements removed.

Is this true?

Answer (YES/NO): NO